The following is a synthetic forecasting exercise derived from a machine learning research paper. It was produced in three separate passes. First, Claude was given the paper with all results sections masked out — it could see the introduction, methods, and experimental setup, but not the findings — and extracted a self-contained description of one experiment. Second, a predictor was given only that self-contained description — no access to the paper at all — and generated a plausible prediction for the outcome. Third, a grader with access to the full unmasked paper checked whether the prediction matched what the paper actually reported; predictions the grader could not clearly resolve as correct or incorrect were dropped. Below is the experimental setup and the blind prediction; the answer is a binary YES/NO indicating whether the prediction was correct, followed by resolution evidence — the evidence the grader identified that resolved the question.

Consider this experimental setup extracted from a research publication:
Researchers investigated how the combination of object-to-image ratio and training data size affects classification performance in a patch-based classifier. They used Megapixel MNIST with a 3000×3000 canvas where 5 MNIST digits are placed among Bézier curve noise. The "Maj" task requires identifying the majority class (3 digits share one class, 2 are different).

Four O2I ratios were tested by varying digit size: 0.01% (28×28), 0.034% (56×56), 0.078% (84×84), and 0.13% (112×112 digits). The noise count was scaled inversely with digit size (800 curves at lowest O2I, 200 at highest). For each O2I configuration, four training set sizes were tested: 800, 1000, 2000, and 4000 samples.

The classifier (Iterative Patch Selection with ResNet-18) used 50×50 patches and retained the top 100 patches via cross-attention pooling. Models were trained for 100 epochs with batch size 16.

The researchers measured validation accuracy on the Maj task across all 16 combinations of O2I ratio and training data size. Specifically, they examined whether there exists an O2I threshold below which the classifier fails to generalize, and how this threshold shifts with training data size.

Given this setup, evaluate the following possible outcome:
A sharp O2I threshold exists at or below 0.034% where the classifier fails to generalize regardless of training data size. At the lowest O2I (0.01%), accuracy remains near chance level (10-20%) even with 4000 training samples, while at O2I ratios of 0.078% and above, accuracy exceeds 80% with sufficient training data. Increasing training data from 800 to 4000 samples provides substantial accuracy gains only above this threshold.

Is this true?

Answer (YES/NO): NO